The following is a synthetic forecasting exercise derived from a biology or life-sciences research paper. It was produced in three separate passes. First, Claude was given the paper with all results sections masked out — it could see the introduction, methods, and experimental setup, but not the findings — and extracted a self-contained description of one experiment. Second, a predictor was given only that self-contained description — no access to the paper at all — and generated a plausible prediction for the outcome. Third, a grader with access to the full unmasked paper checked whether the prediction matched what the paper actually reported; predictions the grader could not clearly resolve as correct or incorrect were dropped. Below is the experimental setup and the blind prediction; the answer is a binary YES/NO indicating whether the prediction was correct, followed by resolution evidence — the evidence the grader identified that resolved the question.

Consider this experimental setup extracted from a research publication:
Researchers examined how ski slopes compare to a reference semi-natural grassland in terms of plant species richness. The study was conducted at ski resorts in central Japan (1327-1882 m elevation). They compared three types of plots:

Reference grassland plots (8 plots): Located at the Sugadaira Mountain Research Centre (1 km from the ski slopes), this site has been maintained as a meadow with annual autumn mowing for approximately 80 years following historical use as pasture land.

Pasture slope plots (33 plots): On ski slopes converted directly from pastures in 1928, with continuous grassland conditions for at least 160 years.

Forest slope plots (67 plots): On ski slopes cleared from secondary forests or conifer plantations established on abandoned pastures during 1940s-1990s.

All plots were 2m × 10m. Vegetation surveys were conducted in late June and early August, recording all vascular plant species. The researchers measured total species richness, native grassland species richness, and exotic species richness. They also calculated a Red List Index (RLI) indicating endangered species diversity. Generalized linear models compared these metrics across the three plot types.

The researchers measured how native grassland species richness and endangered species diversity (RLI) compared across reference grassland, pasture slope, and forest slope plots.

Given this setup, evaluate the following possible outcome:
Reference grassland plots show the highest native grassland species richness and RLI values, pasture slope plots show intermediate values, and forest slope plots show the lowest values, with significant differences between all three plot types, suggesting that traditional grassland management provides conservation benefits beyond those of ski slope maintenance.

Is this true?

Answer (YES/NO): NO